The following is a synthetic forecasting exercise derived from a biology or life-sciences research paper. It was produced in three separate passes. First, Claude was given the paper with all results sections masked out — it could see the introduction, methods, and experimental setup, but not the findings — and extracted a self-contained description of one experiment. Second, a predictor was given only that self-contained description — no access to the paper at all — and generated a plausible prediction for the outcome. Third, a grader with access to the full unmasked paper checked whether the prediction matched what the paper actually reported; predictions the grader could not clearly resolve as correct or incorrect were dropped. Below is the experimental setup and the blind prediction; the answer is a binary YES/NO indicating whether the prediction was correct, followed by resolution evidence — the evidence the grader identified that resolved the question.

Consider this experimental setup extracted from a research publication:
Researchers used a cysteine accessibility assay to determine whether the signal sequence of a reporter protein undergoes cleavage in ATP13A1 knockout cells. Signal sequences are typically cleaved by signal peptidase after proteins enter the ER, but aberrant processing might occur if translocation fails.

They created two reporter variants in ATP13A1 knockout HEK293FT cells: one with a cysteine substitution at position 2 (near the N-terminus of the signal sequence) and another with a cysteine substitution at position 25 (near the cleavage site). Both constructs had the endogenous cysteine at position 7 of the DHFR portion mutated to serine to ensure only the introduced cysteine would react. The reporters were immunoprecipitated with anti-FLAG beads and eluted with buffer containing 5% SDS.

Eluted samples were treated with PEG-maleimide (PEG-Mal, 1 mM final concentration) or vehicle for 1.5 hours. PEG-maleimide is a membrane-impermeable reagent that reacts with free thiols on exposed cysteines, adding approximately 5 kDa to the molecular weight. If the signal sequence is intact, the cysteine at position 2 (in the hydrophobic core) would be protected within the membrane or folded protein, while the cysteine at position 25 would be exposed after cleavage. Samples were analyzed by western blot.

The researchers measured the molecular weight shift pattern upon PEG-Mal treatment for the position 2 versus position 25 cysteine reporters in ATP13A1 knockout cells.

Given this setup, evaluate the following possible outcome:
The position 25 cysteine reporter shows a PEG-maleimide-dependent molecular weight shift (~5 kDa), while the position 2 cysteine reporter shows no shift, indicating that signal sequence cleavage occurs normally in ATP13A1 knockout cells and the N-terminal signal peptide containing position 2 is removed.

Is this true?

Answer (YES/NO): NO